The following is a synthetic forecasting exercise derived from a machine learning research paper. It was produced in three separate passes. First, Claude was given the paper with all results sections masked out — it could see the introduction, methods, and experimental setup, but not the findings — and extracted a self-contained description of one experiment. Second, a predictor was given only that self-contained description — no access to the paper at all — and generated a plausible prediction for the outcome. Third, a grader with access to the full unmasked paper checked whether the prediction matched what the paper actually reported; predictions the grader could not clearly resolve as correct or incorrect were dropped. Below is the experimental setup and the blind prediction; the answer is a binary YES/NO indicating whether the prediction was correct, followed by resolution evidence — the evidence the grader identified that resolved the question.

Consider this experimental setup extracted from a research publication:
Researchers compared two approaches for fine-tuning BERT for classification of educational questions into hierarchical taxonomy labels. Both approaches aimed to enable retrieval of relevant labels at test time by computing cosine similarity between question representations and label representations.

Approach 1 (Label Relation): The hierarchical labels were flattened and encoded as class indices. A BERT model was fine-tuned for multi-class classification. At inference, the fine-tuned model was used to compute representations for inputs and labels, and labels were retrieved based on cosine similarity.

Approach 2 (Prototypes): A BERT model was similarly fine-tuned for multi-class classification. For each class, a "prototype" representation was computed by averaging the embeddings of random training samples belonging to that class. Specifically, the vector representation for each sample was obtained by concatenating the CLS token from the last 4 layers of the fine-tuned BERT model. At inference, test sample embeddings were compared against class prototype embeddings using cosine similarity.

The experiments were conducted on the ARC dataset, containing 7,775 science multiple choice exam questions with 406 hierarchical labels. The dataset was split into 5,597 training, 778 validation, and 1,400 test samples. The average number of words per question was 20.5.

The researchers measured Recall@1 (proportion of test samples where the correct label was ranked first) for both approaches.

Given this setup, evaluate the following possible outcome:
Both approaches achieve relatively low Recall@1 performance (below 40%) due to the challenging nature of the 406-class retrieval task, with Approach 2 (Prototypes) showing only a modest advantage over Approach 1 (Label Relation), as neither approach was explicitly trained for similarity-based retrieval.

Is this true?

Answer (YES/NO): NO